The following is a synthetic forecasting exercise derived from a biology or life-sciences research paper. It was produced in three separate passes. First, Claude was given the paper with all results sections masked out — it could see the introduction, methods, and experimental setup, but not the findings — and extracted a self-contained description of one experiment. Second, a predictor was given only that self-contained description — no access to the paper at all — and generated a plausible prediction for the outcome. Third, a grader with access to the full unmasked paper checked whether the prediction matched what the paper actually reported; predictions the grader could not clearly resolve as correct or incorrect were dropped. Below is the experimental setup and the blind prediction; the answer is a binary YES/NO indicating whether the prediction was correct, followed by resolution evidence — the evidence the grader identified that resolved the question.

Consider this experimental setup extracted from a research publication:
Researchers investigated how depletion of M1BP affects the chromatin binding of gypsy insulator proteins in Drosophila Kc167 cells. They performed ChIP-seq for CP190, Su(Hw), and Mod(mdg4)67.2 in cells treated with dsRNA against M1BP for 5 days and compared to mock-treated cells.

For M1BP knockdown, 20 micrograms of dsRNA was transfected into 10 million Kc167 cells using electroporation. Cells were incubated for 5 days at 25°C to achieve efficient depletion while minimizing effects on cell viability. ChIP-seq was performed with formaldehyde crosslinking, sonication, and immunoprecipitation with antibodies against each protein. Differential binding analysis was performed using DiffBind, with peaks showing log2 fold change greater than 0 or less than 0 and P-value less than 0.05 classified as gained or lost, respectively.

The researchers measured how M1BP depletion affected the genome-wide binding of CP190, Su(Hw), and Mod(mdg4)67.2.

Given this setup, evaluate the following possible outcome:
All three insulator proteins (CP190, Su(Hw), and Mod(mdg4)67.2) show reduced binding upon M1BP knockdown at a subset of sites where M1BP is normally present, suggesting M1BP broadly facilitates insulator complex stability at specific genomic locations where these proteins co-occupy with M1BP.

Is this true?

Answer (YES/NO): YES